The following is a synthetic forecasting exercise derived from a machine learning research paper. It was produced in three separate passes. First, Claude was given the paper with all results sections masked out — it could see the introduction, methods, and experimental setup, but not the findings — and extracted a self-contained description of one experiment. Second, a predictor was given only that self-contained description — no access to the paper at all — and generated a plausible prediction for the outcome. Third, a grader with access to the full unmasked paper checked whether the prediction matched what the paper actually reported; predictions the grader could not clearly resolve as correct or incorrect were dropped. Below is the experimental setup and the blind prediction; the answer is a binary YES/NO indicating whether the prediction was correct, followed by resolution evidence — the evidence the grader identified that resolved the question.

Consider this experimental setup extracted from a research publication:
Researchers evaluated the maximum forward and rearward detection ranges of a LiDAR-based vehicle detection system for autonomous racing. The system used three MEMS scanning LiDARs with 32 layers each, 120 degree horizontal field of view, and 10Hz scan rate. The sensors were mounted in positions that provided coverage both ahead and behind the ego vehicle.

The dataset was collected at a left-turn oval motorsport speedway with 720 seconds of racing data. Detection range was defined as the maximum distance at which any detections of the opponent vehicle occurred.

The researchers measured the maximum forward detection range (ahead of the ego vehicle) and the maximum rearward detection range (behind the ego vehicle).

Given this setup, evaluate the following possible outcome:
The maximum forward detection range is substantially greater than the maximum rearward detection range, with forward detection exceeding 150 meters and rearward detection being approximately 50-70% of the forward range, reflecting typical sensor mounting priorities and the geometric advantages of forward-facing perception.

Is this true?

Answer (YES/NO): NO